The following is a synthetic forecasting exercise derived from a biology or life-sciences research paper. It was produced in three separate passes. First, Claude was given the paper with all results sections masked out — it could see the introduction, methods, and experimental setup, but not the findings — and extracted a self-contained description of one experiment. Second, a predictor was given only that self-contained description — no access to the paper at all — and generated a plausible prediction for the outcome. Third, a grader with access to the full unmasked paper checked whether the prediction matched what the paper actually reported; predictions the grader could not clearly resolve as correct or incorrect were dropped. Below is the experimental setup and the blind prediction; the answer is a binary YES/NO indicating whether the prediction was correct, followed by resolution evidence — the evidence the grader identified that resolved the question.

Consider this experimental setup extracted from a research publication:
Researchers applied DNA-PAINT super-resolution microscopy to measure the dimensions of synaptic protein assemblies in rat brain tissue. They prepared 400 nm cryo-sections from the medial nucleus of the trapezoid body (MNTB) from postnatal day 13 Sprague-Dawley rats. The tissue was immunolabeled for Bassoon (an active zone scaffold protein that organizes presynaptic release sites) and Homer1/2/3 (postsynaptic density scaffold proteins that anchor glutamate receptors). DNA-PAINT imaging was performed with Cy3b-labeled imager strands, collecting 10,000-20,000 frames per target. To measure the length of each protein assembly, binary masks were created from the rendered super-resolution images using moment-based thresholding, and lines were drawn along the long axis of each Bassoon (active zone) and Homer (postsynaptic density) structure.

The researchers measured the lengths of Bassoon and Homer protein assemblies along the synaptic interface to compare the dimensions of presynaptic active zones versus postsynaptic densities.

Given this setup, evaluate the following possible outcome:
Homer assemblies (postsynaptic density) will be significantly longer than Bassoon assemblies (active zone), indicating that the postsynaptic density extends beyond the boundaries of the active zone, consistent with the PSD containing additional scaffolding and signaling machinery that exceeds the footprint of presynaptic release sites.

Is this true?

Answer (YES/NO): NO